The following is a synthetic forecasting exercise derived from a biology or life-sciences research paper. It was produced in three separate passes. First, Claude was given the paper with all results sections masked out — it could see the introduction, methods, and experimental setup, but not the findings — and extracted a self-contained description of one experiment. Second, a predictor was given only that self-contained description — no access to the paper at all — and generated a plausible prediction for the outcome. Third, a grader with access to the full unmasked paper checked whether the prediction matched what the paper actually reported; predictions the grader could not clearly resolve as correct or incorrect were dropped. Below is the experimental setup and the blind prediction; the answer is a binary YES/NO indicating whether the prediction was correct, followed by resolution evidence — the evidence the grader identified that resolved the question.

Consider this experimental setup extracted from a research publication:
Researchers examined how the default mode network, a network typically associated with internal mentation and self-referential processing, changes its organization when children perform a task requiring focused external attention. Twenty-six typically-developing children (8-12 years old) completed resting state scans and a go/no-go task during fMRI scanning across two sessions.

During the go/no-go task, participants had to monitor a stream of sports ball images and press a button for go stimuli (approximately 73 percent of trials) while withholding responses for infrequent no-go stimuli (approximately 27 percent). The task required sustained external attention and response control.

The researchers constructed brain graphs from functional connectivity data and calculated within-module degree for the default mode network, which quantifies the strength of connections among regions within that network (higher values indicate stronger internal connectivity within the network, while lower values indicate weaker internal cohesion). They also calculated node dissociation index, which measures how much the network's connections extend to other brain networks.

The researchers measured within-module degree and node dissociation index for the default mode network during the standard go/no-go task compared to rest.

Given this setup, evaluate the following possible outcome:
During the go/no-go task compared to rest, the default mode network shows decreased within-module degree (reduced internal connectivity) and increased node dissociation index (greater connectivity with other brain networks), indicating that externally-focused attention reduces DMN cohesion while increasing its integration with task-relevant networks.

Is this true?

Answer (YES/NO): NO